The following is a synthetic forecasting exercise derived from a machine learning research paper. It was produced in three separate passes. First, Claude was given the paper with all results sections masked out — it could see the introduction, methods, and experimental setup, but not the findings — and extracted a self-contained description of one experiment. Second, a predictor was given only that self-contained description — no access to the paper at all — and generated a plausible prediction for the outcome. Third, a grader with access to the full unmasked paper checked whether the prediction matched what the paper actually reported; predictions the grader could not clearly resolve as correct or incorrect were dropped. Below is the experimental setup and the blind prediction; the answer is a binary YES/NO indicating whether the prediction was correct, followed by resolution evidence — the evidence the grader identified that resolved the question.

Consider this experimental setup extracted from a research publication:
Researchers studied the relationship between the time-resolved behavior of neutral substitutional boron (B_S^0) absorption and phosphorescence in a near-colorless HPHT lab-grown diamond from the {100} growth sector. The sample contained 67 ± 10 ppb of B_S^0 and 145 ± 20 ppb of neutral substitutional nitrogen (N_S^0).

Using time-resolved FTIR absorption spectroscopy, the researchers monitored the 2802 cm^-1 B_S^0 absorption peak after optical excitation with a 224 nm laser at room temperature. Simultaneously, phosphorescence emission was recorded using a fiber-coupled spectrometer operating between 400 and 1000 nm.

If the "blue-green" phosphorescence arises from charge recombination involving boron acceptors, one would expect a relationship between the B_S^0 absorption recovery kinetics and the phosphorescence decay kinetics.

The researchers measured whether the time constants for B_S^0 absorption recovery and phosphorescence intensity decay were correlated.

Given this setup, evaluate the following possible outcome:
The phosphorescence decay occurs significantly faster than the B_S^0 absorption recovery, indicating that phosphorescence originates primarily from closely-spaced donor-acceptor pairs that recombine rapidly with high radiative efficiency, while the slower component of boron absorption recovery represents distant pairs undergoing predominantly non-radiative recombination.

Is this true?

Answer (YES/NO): NO